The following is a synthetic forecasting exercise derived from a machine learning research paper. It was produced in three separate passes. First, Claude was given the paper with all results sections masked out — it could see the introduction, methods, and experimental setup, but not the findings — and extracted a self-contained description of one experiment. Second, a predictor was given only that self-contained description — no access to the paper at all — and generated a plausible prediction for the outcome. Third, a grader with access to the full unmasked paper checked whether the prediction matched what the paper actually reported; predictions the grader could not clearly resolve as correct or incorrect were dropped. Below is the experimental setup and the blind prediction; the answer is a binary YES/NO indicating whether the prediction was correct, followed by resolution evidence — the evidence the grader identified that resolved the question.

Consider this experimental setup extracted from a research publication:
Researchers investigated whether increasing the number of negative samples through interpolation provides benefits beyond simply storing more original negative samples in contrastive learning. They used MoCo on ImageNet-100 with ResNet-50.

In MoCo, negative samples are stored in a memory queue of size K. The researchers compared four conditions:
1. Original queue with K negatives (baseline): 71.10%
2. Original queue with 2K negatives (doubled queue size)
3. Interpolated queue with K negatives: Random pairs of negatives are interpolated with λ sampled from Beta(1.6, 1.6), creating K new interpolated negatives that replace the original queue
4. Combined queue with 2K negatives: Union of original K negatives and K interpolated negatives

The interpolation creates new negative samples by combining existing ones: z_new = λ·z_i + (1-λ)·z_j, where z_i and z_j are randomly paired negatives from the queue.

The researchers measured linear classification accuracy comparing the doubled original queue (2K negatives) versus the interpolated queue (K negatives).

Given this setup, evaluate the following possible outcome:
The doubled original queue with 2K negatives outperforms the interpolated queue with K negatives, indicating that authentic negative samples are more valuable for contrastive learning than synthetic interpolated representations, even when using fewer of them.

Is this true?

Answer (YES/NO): NO